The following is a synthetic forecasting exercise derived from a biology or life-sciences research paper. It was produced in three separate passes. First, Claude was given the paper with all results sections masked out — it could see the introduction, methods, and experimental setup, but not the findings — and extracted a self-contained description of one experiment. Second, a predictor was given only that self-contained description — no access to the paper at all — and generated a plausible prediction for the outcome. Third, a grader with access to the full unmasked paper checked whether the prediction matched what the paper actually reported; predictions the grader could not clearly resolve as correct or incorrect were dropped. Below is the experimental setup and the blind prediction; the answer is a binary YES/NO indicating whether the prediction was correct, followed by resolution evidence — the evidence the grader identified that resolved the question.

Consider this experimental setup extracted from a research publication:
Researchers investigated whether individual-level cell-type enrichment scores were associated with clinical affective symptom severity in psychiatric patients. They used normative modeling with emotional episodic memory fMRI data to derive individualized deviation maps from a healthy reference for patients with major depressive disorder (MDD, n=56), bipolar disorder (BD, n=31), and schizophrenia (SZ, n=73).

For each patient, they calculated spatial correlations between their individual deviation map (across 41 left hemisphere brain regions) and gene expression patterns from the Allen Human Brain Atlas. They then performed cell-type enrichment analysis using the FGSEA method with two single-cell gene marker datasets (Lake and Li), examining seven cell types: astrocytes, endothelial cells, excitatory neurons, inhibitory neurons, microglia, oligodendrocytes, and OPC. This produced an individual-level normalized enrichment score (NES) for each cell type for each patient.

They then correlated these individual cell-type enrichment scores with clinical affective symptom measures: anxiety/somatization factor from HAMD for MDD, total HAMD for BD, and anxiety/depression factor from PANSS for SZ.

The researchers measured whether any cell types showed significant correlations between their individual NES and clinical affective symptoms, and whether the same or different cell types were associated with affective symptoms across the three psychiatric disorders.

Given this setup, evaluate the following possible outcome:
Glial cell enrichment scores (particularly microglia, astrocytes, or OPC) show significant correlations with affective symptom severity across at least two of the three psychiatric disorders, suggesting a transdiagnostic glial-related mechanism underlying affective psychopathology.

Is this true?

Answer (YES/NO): NO